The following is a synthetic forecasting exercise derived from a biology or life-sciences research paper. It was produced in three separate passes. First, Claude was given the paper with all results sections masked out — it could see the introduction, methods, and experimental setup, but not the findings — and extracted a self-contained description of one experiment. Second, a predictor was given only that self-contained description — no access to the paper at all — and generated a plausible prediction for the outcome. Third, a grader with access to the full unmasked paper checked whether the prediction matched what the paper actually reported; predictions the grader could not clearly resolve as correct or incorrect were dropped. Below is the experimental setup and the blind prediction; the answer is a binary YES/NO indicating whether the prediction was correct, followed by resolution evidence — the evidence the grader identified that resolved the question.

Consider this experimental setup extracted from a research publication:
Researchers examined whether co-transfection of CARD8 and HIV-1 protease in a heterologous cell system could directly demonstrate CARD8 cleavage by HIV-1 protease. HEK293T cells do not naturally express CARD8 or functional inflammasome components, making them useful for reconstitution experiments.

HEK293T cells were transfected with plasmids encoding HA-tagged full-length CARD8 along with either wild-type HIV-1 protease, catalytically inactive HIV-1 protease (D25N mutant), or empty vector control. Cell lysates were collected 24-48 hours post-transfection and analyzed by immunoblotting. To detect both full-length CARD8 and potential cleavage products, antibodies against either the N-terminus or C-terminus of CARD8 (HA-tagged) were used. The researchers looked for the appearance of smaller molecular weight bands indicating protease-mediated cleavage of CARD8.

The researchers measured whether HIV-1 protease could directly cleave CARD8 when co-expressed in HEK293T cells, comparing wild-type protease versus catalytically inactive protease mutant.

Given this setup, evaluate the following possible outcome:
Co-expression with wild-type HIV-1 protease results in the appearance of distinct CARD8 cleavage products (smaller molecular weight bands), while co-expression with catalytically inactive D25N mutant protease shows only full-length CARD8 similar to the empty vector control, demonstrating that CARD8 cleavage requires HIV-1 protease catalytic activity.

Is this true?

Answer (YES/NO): YES